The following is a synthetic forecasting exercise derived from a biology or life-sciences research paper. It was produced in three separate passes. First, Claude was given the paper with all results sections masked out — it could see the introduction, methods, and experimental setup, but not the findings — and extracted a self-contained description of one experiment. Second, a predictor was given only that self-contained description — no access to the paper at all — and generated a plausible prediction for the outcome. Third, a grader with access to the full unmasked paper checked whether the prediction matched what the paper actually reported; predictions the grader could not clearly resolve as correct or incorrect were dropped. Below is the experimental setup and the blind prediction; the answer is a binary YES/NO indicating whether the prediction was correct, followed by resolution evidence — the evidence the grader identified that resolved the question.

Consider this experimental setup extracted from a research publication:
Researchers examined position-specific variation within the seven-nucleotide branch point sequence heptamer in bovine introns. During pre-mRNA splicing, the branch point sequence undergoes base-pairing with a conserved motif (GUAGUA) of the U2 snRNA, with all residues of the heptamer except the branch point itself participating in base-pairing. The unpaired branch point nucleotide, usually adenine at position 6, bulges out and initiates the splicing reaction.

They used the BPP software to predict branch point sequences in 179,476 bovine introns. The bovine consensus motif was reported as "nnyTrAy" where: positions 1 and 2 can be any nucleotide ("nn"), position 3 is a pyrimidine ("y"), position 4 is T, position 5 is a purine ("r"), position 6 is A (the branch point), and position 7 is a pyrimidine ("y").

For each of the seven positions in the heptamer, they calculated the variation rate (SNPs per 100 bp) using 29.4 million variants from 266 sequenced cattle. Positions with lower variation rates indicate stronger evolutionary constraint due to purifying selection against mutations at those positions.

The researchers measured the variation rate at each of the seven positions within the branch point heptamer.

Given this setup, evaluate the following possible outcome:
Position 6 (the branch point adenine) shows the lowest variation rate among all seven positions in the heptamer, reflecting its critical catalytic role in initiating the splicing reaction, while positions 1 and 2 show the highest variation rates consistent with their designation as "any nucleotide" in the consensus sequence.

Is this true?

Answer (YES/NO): NO